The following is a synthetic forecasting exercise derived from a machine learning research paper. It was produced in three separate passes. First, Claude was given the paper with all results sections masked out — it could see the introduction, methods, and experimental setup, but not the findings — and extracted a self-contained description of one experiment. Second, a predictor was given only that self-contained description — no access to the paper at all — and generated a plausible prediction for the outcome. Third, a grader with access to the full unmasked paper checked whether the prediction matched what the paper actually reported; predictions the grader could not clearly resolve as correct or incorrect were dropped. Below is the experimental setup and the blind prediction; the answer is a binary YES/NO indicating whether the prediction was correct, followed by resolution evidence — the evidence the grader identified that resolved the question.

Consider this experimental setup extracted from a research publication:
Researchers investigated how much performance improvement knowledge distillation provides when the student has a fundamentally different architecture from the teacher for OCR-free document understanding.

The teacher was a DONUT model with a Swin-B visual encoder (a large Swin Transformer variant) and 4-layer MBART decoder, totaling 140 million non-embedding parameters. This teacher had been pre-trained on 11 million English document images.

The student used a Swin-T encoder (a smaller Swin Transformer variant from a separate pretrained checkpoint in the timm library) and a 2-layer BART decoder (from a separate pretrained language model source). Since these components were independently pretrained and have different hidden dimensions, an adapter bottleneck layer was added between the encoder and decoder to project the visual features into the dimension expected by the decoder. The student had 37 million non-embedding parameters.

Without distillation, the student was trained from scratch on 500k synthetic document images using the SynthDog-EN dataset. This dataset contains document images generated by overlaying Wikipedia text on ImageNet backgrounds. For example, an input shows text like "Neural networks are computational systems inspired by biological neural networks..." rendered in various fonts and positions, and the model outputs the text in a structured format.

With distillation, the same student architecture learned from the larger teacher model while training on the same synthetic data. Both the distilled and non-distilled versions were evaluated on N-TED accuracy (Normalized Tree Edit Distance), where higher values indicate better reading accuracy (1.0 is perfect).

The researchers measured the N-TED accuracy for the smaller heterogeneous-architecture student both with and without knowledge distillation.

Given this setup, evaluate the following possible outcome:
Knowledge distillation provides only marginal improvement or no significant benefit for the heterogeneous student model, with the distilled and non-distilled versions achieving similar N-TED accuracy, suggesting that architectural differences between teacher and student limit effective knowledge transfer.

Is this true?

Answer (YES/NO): NO